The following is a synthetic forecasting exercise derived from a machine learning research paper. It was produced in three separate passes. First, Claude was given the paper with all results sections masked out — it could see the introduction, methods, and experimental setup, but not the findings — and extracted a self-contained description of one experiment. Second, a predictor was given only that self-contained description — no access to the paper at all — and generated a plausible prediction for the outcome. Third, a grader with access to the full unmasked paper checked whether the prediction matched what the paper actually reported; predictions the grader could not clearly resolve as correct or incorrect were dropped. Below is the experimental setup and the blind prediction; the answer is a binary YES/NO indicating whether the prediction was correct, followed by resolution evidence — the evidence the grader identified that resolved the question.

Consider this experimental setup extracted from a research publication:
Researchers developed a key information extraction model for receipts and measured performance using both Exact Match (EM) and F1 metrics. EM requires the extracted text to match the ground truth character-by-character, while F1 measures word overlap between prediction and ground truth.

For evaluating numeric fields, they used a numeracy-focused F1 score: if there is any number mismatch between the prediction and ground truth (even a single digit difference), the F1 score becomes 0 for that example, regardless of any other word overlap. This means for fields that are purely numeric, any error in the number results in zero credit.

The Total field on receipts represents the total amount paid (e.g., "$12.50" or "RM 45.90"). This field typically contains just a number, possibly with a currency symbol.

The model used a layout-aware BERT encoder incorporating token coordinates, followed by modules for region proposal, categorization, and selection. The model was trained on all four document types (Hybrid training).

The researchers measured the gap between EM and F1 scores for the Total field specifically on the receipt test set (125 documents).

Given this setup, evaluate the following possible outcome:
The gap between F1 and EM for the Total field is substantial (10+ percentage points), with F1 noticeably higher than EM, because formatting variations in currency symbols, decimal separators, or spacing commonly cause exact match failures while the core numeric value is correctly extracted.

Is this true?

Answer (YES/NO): NO